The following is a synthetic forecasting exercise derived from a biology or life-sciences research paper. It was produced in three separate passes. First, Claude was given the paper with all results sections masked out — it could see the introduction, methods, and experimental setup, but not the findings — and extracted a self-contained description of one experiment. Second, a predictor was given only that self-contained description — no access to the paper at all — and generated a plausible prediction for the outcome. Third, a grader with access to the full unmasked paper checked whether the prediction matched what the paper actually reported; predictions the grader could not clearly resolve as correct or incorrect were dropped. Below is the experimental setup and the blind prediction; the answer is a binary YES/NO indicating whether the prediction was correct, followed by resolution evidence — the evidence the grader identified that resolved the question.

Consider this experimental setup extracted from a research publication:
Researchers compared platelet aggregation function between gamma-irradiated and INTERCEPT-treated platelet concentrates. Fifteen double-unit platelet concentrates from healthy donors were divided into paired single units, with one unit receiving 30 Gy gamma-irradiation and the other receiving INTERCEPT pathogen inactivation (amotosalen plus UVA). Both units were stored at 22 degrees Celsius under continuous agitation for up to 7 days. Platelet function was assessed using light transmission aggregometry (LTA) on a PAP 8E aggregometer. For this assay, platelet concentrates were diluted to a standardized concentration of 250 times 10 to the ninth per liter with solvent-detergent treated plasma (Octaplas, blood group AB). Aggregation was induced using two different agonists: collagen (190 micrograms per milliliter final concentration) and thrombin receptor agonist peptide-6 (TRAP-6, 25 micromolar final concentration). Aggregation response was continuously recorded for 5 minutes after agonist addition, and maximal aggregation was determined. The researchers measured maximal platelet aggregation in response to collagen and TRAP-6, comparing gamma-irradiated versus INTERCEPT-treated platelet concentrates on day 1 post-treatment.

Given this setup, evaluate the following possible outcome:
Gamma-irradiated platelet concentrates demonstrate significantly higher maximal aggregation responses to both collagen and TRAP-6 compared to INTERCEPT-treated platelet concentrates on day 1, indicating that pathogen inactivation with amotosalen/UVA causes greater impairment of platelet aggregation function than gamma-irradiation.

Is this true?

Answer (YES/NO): NO